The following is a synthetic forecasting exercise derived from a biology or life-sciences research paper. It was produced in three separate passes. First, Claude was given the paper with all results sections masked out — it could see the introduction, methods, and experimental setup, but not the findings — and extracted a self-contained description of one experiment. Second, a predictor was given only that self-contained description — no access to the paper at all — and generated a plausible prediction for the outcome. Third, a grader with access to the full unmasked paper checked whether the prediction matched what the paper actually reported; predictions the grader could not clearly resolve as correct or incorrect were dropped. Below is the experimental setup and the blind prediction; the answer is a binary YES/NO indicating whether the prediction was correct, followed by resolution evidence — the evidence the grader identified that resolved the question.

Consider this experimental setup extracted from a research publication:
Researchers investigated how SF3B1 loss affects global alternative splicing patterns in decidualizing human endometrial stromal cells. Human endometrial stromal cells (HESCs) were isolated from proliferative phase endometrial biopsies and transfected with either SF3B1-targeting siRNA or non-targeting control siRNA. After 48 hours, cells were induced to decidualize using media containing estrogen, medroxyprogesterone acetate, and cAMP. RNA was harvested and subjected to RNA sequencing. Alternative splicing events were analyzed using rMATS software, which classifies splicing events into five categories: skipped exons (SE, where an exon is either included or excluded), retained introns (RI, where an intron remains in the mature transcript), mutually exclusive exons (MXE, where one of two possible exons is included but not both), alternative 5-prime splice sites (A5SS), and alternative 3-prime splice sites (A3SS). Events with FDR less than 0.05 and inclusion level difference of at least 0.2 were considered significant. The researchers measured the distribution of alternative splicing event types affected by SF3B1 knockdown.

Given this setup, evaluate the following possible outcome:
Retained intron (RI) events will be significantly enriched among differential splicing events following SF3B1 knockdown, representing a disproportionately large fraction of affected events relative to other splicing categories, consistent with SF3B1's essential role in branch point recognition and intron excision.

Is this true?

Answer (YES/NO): NO